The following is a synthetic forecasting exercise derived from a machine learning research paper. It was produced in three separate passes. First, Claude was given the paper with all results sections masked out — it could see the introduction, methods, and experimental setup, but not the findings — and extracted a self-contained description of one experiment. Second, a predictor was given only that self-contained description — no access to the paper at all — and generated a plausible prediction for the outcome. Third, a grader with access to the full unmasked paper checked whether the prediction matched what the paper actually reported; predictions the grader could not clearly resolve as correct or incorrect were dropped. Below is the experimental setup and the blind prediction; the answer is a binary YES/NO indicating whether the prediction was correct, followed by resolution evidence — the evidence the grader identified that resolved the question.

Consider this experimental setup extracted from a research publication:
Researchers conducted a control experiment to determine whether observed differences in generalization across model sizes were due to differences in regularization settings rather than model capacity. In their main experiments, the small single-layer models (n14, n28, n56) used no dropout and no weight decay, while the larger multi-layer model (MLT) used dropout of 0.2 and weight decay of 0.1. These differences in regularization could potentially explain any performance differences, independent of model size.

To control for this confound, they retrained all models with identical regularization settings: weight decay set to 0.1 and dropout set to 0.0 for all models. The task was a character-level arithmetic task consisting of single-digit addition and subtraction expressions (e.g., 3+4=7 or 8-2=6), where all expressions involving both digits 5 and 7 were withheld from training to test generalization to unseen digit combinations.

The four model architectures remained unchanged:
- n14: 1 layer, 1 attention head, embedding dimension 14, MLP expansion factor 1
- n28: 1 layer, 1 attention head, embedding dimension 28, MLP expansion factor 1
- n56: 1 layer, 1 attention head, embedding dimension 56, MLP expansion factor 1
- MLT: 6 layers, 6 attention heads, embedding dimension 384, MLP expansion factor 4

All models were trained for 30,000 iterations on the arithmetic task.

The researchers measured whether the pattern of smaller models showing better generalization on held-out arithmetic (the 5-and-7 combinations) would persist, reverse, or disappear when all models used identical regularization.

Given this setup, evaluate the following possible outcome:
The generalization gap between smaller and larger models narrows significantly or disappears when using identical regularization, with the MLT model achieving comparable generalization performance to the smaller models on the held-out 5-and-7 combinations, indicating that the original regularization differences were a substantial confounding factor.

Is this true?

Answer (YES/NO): NO